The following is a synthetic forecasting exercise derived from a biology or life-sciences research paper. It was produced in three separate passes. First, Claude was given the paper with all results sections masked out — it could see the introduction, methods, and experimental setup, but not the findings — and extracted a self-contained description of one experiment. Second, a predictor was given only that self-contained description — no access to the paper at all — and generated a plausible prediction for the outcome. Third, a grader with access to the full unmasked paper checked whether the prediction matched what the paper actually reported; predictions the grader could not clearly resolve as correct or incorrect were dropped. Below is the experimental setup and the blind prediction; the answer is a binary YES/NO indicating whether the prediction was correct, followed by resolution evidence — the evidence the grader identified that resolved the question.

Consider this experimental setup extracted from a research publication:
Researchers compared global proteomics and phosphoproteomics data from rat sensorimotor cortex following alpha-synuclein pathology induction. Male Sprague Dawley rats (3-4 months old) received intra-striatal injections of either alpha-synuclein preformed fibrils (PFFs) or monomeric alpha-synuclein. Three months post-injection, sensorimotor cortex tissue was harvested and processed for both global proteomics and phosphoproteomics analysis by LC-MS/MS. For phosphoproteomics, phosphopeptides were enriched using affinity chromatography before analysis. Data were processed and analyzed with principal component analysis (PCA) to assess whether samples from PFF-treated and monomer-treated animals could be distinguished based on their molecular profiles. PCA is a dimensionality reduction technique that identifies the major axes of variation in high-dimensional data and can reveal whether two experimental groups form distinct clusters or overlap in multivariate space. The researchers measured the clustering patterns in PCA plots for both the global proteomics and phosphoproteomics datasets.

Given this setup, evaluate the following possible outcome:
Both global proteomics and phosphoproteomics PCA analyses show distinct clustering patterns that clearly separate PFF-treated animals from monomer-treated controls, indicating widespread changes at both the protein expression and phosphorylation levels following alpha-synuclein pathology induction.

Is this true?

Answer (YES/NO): NO